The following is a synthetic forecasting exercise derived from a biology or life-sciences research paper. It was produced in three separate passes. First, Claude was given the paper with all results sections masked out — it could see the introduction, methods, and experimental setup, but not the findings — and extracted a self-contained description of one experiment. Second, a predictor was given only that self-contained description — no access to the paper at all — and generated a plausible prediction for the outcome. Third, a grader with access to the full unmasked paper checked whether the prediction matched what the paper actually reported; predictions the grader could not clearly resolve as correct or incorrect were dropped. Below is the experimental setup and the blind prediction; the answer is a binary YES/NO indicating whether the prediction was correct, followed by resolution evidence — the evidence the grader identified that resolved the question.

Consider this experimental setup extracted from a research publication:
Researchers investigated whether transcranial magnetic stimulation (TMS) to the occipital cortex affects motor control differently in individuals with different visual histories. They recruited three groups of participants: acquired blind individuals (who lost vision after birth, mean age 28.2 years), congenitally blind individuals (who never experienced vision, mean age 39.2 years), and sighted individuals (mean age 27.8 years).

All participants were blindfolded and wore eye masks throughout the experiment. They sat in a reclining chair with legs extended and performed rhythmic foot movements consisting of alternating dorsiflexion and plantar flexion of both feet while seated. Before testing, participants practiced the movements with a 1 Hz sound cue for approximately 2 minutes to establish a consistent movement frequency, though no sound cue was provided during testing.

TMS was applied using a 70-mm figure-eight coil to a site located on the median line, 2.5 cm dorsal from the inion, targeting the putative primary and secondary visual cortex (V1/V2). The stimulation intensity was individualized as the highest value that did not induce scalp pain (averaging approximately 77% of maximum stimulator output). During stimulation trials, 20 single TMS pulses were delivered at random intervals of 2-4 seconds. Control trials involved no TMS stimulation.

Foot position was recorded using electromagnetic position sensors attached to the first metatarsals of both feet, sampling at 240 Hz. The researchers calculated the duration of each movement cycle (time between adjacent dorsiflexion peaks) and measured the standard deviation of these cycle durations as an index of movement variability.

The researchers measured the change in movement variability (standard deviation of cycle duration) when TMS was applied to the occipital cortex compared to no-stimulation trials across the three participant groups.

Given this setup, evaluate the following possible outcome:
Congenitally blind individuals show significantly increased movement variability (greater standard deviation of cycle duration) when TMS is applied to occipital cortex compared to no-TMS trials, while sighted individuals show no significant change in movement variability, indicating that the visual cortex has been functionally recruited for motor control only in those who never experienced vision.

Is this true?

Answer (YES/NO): NO